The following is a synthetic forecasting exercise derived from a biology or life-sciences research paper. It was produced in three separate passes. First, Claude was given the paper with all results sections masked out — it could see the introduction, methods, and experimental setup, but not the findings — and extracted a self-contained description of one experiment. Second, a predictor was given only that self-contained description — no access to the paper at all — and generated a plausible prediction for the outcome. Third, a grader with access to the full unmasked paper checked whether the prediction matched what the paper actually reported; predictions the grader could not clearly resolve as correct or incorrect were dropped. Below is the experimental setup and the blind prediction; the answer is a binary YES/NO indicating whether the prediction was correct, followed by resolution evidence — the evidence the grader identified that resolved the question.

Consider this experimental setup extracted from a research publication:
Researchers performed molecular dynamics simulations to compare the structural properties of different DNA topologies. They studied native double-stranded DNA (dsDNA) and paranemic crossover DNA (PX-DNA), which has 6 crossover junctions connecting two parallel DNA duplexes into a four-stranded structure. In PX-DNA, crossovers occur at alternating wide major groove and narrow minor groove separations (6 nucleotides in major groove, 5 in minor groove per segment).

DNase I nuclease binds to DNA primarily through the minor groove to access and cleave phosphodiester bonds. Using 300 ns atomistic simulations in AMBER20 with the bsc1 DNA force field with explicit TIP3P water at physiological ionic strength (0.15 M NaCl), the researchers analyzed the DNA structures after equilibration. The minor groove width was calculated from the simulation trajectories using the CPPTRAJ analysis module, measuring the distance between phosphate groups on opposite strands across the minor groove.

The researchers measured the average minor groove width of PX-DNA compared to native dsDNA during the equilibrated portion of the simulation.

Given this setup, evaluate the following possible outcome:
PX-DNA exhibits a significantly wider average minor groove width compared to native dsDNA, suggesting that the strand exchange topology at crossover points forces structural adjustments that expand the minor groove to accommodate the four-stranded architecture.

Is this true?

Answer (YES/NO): NO